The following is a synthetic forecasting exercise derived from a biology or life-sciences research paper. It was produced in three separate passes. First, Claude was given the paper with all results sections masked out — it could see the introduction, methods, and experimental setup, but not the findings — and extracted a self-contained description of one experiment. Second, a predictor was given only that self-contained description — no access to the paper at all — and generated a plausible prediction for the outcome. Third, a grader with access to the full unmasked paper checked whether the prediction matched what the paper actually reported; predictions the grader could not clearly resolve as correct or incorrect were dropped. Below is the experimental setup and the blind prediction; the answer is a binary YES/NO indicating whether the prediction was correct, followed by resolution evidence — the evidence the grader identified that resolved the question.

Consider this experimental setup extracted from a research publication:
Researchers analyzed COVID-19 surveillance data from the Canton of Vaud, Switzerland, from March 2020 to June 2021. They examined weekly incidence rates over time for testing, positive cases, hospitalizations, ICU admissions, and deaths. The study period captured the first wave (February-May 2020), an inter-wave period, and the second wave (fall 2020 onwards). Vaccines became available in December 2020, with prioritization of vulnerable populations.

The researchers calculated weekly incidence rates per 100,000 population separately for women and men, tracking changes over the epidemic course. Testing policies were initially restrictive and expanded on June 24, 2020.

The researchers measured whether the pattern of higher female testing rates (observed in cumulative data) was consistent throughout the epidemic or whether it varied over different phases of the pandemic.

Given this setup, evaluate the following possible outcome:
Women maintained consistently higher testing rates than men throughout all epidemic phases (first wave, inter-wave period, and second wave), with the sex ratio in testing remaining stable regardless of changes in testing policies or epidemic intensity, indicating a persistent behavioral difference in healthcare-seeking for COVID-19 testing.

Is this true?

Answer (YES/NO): NO